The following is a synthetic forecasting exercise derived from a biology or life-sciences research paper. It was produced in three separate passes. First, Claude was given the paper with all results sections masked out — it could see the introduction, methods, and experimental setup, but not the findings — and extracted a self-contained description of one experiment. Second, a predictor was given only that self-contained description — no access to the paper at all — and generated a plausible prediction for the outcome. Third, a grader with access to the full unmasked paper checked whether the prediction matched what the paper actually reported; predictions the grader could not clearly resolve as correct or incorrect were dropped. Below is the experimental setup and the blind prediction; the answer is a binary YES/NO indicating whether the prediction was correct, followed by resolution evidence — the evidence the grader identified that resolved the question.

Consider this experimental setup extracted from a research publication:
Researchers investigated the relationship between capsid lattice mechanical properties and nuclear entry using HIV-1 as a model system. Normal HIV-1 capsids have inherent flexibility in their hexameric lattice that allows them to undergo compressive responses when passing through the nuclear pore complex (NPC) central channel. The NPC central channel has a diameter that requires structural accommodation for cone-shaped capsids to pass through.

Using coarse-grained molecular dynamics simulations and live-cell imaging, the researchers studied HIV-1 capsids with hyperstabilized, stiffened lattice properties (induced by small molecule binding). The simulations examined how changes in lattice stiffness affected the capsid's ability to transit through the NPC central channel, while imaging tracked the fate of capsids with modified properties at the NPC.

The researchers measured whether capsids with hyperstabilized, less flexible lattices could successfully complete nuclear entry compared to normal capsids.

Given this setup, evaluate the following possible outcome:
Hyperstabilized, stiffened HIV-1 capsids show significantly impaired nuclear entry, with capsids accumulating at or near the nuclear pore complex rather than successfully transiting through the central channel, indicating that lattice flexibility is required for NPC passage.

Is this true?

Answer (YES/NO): YES